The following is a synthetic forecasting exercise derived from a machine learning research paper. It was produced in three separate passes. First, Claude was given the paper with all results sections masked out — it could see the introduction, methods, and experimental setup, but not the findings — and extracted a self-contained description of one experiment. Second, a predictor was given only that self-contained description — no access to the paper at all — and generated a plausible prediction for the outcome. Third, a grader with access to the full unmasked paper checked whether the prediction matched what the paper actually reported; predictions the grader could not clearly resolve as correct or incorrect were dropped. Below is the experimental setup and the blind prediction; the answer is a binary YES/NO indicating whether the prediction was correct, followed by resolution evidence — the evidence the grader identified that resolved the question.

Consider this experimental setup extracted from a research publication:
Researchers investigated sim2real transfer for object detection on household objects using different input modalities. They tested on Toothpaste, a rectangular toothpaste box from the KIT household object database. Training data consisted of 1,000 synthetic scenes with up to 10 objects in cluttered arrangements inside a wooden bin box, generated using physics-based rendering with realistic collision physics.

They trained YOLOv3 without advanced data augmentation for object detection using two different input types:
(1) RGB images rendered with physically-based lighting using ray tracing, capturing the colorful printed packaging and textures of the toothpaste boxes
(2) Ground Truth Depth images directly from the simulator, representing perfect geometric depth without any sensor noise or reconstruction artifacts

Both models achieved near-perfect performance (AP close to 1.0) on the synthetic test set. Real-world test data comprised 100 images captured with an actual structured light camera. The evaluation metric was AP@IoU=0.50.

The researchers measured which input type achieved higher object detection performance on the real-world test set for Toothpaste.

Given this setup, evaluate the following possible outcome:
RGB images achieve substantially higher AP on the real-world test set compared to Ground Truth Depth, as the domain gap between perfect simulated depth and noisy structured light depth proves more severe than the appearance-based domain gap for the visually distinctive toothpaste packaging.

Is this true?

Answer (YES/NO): NO